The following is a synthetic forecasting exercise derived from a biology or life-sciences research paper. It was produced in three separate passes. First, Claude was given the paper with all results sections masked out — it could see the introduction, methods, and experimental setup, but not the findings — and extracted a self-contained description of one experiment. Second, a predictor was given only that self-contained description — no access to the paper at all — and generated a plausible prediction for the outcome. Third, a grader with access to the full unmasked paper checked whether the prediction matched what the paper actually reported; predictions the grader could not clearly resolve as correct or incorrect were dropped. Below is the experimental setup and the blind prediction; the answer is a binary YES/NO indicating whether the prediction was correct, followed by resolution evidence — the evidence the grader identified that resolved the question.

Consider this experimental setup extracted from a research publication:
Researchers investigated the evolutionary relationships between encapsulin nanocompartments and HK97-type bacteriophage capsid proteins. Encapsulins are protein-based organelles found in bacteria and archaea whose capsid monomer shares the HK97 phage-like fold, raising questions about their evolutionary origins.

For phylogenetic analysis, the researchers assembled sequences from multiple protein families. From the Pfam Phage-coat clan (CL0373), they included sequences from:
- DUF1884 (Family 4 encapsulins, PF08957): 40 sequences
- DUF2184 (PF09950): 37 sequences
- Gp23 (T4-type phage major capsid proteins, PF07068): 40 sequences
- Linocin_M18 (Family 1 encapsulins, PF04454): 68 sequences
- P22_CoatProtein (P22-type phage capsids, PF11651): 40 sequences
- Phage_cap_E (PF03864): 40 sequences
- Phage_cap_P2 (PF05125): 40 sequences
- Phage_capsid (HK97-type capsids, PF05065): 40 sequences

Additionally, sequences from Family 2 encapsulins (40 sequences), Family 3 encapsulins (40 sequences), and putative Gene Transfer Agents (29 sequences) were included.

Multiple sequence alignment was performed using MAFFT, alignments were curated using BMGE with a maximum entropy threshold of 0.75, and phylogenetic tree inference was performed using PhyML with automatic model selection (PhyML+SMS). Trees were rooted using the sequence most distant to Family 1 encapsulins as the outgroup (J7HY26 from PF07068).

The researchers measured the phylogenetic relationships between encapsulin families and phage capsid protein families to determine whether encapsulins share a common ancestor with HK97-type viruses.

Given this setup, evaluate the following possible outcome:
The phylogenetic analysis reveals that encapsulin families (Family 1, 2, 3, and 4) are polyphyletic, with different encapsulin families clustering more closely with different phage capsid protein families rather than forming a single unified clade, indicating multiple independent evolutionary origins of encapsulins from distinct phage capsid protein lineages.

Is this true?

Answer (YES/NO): NO